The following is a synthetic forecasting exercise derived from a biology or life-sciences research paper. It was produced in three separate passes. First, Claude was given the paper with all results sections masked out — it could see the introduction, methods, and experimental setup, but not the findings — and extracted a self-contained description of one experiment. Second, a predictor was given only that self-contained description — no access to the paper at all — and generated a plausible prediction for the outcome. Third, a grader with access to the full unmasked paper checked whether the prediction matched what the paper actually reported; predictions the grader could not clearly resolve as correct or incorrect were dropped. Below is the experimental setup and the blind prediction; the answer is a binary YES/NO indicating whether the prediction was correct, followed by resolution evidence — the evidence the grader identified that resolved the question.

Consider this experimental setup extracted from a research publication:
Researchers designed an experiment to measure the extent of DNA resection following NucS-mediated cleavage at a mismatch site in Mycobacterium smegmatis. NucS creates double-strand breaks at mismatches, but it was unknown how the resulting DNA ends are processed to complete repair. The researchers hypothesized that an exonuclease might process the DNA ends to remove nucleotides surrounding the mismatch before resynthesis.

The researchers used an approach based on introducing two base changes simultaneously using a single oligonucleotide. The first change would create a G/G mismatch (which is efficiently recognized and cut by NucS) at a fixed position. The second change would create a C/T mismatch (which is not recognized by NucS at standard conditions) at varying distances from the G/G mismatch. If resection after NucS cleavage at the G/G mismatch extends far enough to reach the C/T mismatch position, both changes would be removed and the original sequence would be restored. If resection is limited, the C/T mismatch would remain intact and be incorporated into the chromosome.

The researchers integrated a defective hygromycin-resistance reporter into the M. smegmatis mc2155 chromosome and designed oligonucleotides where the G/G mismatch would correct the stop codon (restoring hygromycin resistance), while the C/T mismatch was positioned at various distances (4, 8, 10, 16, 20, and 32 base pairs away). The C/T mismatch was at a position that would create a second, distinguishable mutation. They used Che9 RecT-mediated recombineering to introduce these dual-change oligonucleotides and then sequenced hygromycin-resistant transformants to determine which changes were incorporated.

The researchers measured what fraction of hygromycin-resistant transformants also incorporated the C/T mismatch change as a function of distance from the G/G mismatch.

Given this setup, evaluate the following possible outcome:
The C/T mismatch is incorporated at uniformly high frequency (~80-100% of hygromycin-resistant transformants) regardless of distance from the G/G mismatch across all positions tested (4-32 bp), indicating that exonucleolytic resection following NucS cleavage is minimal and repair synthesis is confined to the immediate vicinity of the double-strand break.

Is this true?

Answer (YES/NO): NO